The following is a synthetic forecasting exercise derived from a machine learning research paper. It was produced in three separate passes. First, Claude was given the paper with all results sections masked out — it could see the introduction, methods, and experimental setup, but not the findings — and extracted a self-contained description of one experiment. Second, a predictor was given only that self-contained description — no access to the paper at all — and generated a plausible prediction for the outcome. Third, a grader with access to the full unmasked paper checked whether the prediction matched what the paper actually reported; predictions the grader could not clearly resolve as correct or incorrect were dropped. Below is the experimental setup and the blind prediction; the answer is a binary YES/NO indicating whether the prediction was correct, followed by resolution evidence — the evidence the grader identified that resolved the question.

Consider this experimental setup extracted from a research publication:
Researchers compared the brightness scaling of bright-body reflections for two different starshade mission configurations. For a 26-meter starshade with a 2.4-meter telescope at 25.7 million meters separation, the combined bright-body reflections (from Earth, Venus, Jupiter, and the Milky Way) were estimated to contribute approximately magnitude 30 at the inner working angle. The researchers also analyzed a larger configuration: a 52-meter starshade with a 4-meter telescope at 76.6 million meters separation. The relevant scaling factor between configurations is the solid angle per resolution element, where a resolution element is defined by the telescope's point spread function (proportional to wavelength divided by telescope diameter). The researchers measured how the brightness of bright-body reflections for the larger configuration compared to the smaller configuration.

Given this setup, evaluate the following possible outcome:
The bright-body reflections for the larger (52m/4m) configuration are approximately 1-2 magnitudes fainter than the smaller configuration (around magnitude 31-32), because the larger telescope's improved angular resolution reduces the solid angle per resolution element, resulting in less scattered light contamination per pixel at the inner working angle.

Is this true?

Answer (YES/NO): NO